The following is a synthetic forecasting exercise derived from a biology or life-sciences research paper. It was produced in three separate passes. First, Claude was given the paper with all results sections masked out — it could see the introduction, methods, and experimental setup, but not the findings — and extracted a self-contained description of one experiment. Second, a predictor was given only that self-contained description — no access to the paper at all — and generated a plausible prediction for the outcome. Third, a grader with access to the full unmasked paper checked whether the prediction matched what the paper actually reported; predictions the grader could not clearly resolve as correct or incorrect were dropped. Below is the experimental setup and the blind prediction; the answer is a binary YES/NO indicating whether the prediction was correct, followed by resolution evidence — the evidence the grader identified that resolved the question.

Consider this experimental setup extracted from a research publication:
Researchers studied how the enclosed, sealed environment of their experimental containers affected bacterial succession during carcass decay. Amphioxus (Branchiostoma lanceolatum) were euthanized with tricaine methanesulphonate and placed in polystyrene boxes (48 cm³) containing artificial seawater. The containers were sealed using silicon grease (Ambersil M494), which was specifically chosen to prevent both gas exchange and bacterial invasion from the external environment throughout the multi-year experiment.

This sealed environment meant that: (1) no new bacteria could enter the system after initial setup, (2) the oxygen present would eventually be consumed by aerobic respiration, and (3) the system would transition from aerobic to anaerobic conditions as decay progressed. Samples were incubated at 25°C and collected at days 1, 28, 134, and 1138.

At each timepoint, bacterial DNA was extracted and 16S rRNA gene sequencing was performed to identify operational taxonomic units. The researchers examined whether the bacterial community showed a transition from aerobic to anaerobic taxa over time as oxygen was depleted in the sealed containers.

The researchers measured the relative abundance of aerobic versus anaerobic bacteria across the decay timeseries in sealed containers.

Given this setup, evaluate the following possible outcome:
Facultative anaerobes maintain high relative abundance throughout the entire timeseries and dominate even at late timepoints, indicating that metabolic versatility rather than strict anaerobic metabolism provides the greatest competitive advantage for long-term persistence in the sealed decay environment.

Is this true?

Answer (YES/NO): NO